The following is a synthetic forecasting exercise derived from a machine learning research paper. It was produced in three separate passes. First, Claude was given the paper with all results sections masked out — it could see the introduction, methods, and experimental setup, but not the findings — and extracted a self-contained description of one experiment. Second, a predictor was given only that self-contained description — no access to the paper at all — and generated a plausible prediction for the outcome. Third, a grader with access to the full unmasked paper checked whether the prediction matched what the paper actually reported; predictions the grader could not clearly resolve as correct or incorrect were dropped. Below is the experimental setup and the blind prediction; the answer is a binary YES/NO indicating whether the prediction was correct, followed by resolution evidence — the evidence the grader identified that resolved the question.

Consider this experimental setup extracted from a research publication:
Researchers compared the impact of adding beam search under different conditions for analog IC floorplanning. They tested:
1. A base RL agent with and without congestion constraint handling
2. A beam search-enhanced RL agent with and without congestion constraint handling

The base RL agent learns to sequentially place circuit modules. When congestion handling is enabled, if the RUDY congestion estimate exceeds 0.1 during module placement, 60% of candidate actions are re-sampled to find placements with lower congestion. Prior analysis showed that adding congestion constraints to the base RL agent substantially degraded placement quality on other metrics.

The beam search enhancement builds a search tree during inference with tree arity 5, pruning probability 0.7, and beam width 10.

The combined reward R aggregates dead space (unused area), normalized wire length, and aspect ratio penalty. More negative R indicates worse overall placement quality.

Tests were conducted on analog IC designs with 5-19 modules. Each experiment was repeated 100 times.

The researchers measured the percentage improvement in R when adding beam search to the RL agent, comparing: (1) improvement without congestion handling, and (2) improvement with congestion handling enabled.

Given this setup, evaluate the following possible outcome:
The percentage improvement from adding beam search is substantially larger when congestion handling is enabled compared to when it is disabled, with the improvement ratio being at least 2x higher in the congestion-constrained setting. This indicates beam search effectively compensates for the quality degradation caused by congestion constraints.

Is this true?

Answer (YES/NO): YES